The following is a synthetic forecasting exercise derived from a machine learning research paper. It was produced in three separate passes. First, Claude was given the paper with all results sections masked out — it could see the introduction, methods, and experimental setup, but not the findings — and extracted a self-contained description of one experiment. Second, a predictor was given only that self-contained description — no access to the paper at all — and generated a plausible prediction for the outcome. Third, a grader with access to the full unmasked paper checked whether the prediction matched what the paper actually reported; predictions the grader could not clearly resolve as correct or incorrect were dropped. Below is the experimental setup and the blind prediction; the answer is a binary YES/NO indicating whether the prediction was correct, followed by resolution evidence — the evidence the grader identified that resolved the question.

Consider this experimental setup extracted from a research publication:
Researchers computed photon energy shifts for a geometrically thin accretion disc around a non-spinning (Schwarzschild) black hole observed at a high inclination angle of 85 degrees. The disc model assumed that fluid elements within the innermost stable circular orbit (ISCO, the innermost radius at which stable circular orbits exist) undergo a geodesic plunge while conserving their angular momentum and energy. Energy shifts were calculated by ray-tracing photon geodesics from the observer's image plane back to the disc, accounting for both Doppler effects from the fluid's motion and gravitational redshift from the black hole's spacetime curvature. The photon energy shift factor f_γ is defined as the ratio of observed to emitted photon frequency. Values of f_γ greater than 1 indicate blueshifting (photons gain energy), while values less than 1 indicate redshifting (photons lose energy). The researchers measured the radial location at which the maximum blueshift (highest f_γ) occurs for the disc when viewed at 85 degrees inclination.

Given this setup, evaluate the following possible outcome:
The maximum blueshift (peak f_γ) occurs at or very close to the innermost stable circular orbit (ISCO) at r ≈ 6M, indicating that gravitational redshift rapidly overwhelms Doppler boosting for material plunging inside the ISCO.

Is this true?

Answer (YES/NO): NO